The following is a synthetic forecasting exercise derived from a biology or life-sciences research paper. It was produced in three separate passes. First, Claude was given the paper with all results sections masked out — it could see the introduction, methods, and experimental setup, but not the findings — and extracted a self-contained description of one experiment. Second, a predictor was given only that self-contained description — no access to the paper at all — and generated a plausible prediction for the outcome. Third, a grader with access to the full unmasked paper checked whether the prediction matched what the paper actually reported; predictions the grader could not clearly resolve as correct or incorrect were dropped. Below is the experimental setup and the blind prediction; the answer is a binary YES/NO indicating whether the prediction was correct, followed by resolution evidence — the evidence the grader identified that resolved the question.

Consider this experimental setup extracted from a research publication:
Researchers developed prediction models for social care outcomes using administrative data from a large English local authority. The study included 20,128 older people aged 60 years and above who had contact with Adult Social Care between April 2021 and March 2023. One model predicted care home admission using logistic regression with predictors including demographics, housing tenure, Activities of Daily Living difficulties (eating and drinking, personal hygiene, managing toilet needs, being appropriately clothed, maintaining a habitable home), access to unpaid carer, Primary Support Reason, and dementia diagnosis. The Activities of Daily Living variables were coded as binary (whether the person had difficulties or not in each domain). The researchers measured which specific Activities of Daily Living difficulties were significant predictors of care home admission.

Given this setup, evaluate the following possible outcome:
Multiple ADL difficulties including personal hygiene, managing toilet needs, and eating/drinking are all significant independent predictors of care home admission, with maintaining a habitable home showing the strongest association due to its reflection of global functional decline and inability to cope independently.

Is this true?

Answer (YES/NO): NO